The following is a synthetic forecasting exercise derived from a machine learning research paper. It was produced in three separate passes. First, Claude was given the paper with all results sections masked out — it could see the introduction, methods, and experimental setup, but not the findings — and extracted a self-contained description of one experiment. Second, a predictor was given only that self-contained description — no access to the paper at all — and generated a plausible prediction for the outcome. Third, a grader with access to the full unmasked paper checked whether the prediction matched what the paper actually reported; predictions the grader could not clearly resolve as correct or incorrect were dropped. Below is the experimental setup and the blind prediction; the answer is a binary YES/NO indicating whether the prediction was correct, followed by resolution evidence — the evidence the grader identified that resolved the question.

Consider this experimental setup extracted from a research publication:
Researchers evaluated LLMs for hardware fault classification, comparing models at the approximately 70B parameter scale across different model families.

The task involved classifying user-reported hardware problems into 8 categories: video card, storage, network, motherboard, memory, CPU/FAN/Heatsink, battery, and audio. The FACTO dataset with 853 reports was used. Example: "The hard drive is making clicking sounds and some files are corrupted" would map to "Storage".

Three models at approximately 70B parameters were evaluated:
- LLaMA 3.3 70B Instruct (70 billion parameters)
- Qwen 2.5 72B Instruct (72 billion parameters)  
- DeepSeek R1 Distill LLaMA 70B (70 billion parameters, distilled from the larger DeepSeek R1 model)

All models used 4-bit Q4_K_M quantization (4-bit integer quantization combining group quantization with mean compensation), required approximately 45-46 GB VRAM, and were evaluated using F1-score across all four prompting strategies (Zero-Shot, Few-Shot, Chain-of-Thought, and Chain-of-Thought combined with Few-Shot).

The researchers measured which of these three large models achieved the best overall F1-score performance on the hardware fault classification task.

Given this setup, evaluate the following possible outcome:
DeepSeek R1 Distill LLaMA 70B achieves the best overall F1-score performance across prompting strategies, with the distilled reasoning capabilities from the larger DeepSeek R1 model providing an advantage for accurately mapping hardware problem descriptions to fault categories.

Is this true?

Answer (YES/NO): NO